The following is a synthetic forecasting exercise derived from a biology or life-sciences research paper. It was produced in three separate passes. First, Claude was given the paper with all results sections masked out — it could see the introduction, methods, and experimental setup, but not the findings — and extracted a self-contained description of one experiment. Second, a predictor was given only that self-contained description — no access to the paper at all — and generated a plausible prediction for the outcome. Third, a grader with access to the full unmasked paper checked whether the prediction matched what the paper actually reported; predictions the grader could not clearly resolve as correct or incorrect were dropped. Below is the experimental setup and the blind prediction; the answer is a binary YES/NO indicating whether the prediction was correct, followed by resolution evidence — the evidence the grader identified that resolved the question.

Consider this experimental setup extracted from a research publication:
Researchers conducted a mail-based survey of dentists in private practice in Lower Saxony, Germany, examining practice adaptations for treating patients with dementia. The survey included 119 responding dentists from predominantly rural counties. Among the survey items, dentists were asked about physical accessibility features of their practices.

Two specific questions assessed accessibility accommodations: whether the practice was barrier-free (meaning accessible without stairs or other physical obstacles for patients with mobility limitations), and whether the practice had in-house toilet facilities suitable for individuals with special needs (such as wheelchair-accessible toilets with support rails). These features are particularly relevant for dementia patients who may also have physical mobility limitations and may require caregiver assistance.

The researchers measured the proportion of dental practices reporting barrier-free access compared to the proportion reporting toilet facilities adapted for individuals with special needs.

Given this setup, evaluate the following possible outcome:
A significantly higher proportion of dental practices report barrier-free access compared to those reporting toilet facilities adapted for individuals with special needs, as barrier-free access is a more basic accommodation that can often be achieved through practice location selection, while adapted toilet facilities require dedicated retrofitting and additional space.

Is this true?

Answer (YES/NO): YES